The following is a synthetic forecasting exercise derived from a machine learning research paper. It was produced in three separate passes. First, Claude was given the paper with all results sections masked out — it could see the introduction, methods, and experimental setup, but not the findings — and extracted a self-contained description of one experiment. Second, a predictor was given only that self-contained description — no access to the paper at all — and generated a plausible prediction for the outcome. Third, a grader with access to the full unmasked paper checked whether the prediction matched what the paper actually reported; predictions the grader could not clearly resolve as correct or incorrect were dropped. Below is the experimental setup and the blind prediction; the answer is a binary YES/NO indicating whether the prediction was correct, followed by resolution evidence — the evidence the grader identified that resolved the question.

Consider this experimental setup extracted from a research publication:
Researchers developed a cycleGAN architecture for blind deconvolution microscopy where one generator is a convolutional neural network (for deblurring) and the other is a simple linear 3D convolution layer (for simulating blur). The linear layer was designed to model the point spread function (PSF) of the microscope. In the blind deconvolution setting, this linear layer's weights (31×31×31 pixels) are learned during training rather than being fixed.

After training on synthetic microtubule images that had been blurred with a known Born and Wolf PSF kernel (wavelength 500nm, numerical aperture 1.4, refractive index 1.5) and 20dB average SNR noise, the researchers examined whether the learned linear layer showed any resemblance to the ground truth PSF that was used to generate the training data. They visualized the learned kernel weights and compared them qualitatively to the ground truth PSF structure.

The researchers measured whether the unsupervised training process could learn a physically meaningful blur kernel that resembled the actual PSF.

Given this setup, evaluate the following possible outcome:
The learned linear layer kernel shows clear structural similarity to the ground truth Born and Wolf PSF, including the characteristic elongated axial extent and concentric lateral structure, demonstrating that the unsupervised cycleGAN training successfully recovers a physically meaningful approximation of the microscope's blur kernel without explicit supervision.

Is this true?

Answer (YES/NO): NO